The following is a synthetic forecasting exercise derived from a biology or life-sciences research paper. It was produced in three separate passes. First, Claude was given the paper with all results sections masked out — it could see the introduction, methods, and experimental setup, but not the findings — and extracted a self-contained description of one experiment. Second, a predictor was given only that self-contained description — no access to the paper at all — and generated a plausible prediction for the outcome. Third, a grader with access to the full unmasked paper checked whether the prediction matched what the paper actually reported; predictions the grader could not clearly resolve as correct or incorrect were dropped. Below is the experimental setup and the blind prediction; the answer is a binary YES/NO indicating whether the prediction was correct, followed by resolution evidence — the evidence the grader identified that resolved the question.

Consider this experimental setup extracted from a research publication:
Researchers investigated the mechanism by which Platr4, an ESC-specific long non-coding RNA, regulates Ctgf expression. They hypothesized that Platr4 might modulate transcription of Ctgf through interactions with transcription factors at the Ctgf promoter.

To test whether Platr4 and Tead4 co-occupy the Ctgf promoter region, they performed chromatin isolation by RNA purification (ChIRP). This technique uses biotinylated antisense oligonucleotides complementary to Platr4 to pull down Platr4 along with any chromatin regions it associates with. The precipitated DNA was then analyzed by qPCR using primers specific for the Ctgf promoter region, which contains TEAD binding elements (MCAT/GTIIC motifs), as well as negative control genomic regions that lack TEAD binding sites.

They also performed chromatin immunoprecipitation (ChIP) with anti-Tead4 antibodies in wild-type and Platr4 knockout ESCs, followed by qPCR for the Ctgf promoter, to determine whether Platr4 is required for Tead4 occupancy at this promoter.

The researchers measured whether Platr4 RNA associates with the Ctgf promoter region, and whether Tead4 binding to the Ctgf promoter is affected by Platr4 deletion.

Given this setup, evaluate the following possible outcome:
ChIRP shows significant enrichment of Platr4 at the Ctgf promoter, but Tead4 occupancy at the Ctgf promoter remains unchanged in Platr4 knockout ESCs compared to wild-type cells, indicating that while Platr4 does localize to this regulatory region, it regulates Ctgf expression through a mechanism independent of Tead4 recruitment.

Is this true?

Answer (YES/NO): NO